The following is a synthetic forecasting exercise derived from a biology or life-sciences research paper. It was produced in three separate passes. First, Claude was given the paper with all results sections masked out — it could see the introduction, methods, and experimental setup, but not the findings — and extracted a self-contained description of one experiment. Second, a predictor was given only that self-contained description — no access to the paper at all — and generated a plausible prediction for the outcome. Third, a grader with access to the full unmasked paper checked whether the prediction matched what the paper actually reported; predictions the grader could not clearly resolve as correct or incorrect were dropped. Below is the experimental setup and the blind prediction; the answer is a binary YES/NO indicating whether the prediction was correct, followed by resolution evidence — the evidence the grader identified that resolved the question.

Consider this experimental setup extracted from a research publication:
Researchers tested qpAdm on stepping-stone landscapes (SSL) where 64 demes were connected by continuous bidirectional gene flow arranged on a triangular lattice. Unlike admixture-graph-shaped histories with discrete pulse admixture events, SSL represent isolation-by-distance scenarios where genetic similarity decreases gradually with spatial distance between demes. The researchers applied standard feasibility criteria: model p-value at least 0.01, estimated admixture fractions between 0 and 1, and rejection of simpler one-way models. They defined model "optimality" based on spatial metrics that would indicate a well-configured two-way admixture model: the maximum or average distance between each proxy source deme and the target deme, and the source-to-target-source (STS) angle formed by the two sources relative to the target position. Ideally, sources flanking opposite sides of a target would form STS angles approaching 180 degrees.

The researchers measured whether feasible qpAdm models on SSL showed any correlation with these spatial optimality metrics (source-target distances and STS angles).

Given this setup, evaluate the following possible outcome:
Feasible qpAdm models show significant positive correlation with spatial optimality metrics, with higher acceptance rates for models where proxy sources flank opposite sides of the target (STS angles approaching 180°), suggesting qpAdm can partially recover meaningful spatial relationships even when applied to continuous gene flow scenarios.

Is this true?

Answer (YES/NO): NO